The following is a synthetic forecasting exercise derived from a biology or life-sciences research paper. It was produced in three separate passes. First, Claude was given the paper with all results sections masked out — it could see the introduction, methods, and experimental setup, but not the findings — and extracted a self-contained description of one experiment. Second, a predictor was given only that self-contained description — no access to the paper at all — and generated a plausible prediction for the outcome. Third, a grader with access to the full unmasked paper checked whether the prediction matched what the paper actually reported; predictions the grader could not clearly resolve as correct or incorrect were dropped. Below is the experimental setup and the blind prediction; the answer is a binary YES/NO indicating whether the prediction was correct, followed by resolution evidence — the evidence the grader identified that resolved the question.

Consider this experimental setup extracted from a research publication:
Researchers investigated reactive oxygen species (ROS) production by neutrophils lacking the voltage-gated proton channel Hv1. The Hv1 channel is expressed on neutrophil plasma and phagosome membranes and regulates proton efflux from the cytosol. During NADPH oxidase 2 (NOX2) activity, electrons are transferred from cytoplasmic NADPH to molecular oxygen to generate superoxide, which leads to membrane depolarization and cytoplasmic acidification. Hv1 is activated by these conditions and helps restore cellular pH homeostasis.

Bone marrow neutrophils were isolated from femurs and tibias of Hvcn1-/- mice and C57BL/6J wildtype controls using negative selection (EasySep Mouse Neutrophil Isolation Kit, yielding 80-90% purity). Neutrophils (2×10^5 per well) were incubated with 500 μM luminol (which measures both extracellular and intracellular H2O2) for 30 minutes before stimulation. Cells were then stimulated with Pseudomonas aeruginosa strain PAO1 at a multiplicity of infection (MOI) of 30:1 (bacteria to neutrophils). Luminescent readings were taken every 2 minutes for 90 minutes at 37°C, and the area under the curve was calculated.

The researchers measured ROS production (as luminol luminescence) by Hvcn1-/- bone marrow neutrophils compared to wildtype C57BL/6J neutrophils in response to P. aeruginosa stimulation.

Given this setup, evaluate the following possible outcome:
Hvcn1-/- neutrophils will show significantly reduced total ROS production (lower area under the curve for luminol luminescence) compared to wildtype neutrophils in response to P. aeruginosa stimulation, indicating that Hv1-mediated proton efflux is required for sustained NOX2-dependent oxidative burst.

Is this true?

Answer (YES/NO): NO